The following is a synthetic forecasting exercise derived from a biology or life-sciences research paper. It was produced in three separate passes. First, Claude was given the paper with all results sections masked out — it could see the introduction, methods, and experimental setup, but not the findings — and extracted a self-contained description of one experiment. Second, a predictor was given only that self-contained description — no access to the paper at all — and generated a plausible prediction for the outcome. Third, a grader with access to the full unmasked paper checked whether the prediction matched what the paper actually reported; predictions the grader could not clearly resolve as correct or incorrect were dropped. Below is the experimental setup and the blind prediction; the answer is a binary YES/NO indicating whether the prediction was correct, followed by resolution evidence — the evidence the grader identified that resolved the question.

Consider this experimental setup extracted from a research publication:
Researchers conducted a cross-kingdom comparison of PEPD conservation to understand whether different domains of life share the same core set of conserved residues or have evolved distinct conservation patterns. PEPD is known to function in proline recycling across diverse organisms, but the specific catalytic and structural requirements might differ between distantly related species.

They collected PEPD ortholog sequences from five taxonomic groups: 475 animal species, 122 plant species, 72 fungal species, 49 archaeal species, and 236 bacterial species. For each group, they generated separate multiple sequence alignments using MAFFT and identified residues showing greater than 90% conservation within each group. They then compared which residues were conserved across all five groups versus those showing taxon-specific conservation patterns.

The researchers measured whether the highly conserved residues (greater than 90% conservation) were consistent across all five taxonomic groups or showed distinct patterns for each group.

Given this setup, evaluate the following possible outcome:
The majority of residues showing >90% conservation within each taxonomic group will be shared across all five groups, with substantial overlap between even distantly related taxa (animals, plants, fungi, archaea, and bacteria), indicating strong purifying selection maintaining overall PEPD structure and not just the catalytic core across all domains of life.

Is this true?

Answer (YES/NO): NO